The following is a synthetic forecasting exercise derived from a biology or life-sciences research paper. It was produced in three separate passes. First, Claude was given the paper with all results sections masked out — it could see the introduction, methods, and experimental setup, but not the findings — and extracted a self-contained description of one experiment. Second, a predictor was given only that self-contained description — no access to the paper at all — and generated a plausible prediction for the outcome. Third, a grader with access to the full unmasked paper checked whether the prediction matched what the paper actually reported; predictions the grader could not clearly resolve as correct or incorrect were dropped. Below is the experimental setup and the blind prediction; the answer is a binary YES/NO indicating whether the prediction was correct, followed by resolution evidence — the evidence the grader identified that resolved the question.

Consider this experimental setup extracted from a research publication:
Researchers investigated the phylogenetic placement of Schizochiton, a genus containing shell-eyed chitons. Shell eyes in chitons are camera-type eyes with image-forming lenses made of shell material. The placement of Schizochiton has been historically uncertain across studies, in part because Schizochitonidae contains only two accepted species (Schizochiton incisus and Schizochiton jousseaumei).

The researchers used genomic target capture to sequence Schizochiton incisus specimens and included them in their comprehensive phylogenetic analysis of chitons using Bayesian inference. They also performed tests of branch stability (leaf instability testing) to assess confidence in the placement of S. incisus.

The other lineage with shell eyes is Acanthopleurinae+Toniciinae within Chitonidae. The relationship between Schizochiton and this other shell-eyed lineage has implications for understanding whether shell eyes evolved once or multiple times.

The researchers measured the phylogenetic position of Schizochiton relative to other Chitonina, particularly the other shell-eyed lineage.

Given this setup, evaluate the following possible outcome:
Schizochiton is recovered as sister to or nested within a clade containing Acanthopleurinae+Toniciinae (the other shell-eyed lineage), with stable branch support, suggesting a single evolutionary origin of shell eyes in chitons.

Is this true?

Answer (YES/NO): NO